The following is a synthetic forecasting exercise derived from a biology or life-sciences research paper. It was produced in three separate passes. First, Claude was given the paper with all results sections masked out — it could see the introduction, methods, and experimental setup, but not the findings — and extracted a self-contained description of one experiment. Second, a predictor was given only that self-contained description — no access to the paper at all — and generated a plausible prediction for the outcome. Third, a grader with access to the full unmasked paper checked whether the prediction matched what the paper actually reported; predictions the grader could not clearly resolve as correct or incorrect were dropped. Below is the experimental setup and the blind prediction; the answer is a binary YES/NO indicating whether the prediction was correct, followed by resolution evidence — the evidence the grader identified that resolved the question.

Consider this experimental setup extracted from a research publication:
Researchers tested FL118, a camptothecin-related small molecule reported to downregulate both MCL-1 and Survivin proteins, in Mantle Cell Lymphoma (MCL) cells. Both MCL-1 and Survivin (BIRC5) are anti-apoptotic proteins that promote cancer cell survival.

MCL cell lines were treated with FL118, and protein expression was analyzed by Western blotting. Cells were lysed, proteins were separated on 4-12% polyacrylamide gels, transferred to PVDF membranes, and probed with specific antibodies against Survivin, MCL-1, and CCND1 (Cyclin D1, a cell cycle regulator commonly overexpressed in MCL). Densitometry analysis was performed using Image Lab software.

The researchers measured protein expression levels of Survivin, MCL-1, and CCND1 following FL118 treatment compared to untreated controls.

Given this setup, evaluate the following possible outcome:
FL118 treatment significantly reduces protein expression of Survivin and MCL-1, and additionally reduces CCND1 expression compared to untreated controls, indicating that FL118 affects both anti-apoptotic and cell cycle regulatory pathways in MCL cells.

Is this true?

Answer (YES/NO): YES